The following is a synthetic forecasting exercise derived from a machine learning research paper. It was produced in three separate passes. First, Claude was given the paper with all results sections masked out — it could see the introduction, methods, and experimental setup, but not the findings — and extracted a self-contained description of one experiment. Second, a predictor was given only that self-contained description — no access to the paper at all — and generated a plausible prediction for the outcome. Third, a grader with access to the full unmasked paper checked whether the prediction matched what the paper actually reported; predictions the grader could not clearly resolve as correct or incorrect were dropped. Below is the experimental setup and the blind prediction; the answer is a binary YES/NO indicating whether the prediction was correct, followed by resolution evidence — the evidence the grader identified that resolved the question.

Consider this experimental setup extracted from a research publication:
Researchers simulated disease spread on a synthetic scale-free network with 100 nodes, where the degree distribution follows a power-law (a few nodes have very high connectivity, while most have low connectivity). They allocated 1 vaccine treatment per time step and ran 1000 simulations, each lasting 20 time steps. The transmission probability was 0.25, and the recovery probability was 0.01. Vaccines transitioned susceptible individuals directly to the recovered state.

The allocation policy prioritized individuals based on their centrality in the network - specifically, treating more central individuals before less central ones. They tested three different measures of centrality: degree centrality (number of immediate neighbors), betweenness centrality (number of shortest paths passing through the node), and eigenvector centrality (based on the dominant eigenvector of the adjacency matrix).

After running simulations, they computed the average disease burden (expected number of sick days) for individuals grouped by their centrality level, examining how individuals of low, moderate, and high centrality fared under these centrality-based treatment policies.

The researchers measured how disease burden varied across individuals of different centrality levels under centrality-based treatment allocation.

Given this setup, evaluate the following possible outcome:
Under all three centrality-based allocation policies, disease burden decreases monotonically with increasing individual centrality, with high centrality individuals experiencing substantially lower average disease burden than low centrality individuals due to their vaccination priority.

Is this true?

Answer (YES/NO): NO